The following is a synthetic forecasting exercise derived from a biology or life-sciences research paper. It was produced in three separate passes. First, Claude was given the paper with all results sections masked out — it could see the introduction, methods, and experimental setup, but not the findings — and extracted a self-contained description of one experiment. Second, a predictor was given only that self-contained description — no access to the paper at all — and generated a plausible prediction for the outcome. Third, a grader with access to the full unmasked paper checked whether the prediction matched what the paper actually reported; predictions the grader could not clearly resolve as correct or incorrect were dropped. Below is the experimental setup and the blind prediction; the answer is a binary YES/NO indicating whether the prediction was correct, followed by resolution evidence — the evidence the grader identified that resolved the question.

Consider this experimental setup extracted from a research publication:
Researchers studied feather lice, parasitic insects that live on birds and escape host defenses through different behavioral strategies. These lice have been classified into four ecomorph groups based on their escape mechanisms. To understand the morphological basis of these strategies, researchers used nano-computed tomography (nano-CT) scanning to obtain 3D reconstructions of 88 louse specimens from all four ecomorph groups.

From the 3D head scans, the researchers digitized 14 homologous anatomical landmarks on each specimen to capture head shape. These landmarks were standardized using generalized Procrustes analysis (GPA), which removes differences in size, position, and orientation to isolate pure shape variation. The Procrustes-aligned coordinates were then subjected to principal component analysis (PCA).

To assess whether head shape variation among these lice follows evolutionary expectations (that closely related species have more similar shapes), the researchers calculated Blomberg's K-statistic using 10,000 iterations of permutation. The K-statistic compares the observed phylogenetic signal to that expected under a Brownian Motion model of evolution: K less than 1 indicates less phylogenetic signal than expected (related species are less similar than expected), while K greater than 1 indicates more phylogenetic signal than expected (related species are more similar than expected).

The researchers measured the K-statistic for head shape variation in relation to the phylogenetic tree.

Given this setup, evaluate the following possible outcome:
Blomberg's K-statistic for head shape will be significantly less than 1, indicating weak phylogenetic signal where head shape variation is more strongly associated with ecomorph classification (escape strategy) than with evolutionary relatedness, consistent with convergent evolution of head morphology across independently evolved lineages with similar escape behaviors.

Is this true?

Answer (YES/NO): YES